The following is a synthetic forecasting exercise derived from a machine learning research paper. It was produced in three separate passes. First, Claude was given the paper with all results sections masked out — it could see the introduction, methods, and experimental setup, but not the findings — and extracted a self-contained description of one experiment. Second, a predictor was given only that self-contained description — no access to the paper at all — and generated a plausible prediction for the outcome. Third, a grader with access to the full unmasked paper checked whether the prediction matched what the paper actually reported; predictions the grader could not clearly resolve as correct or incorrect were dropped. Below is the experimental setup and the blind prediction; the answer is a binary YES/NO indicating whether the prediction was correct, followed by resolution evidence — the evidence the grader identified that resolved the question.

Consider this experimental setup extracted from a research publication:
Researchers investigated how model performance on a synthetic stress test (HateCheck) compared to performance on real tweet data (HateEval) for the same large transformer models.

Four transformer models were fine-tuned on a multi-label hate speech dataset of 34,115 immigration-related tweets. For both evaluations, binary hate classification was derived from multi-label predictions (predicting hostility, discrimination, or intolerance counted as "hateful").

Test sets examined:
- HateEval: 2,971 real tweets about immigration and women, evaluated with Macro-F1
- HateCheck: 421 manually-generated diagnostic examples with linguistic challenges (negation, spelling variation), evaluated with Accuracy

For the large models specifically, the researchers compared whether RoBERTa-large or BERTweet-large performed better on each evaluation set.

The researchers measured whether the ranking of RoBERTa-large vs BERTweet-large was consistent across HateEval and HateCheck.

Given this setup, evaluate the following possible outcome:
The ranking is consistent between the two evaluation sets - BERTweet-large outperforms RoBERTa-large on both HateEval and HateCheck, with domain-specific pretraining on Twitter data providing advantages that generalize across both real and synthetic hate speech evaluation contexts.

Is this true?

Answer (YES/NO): NO